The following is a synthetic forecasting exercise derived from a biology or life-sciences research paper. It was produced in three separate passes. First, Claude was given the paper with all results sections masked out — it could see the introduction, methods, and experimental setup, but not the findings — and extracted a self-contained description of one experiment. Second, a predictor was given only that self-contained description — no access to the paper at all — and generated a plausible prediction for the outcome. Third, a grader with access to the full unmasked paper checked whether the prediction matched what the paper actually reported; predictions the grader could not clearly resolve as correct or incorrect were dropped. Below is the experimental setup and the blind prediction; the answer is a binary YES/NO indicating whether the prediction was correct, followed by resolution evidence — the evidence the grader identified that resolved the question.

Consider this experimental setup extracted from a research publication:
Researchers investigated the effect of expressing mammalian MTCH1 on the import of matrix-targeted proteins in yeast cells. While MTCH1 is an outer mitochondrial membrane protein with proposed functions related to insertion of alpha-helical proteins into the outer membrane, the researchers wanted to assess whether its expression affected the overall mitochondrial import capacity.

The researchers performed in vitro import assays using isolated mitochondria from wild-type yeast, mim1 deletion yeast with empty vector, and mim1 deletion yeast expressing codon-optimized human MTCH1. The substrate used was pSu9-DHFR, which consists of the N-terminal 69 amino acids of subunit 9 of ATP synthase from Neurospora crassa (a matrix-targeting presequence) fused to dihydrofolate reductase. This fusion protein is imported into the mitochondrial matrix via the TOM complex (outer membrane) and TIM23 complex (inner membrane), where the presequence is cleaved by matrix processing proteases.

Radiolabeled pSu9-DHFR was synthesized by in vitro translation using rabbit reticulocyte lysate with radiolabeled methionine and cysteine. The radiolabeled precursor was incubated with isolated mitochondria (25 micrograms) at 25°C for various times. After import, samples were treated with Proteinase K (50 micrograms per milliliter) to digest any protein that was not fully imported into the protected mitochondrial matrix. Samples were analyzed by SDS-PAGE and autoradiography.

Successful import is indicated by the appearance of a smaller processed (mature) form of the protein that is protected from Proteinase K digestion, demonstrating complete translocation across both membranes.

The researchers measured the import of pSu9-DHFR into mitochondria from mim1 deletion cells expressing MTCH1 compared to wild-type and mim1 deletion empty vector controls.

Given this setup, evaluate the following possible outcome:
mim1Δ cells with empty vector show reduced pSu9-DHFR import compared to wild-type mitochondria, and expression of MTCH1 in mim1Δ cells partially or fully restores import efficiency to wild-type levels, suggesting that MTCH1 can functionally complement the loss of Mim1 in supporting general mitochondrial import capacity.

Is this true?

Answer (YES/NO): YES